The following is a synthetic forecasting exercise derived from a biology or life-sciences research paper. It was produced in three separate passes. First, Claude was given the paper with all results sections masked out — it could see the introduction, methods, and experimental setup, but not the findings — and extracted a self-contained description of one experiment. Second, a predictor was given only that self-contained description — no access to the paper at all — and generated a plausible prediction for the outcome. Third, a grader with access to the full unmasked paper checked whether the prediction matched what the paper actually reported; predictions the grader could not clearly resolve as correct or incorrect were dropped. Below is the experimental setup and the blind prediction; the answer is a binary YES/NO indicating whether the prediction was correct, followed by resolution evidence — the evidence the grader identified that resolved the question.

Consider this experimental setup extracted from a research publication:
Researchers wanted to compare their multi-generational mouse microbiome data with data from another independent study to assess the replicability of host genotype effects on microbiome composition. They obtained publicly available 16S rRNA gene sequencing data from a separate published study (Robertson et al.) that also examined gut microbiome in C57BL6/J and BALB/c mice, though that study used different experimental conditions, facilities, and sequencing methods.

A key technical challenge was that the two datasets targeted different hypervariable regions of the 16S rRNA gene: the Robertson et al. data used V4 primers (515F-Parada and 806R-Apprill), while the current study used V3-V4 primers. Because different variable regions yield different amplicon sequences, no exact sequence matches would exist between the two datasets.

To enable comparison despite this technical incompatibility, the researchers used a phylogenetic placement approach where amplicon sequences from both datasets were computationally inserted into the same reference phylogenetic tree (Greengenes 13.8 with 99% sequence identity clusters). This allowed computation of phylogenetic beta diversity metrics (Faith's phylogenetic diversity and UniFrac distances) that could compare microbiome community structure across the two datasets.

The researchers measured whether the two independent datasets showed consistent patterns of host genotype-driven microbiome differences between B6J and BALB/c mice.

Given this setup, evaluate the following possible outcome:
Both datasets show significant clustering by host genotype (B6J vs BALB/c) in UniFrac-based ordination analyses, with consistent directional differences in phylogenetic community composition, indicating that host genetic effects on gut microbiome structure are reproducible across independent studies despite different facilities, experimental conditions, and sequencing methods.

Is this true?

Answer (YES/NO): NO